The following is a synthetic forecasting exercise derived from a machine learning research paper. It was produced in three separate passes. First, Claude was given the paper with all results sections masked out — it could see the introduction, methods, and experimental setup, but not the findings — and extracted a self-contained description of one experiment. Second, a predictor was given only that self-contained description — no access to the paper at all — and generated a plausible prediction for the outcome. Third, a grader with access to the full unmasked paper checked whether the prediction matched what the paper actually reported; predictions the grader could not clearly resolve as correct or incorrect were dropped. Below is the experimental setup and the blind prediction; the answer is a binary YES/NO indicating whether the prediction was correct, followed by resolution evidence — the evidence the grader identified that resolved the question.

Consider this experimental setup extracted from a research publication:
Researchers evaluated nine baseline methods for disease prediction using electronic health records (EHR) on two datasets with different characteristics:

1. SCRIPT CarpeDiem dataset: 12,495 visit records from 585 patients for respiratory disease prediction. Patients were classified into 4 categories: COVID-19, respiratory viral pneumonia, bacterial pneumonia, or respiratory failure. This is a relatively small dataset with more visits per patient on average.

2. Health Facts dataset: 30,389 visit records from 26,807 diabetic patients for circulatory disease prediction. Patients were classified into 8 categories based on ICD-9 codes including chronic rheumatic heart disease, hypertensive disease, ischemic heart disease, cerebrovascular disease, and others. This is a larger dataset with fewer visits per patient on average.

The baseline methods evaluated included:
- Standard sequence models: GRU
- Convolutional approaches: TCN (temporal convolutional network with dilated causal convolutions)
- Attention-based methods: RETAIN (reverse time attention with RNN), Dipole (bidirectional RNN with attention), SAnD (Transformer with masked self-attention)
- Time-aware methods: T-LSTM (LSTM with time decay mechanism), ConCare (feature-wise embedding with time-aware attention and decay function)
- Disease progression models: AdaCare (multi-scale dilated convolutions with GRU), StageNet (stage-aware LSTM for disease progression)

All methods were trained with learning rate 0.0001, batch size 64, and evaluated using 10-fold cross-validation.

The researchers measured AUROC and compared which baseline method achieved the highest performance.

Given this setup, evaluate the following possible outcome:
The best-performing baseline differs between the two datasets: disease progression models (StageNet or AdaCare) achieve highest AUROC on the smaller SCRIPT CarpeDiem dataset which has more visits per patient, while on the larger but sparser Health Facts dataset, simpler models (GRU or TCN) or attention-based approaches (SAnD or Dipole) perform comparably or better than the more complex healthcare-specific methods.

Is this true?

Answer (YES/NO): NO